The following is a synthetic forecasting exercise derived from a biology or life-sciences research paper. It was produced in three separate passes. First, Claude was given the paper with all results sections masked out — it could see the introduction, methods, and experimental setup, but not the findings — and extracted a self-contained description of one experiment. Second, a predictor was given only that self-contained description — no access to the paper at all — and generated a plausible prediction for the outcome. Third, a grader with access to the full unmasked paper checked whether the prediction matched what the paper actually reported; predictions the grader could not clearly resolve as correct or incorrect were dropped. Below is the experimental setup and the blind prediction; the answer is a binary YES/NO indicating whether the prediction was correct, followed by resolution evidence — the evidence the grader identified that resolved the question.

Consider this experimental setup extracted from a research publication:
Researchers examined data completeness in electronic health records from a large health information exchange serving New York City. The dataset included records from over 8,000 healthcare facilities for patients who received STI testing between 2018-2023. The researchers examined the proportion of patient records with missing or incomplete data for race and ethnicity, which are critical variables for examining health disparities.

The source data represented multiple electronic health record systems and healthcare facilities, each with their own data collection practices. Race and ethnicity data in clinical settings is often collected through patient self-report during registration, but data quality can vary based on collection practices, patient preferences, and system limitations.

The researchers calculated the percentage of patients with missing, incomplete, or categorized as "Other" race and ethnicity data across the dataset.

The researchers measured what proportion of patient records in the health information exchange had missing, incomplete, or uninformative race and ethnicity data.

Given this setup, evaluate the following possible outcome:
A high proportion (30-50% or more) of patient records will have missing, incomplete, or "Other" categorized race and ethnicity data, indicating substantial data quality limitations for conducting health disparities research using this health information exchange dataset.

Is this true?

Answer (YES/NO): YES